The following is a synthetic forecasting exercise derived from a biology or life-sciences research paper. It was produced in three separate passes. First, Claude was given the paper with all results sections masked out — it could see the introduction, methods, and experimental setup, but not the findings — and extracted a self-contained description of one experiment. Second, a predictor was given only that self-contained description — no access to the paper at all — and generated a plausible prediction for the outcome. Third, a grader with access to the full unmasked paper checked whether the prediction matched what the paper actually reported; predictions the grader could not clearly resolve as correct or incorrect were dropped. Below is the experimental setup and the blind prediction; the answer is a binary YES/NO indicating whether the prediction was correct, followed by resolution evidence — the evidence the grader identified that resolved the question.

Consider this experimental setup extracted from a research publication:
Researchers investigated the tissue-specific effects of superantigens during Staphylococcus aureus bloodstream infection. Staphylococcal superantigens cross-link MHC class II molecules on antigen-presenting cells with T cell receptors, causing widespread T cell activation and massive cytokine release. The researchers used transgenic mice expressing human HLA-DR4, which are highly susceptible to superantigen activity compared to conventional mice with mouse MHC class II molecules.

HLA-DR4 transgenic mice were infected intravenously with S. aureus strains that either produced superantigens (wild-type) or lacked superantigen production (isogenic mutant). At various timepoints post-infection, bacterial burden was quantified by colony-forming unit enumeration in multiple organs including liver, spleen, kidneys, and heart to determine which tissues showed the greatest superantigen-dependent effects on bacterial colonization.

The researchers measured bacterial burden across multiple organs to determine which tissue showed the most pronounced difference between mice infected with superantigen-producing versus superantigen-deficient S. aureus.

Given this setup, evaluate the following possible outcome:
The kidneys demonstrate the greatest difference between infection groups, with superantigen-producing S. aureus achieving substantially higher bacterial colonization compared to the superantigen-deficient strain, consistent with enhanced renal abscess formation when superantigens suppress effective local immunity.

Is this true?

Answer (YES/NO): NO